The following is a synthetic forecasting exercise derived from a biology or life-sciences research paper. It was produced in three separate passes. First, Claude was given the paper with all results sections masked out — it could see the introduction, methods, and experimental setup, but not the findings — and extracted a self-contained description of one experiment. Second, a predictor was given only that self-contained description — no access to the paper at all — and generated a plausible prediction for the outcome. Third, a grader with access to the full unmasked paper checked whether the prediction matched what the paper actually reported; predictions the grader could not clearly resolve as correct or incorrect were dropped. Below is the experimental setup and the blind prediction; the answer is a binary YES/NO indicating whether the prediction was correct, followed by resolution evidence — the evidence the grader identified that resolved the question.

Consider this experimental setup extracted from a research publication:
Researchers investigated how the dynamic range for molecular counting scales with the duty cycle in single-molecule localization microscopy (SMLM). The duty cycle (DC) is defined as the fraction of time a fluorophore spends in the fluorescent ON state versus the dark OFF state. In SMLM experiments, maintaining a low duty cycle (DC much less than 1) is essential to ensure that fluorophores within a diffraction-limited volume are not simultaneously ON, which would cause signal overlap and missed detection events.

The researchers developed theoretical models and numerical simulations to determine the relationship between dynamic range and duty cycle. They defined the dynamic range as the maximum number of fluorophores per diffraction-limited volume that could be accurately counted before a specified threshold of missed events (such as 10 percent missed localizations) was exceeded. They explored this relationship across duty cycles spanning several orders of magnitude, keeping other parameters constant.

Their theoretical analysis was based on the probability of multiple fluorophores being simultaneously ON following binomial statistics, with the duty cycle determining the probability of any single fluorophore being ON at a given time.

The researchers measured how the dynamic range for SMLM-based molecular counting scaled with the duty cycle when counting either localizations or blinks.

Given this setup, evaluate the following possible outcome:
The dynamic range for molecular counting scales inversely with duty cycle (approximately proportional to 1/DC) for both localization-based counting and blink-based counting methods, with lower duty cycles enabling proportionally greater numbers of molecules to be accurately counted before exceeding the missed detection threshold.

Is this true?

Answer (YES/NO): YES